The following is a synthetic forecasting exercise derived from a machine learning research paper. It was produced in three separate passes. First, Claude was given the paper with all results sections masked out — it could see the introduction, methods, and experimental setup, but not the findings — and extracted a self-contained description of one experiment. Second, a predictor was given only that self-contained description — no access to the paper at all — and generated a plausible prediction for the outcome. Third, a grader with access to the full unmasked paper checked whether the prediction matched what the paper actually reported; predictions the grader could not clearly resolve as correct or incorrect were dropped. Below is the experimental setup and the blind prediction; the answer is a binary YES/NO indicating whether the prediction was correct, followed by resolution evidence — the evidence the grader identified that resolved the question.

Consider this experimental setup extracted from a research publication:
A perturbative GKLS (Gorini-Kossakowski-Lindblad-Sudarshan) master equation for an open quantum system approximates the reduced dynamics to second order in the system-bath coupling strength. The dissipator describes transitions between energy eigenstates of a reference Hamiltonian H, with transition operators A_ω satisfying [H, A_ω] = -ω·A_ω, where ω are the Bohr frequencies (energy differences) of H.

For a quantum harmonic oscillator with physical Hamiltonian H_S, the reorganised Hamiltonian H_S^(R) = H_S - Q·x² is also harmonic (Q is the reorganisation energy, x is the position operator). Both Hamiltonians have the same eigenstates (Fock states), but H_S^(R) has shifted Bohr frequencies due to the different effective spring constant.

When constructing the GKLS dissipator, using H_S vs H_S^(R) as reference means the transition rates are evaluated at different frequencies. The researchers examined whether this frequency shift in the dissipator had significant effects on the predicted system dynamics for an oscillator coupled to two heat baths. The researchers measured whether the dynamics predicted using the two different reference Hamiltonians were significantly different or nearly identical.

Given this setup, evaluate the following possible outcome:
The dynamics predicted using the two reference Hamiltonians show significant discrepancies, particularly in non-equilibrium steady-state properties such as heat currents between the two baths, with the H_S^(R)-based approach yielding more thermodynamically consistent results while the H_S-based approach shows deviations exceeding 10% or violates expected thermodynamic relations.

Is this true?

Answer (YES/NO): YES